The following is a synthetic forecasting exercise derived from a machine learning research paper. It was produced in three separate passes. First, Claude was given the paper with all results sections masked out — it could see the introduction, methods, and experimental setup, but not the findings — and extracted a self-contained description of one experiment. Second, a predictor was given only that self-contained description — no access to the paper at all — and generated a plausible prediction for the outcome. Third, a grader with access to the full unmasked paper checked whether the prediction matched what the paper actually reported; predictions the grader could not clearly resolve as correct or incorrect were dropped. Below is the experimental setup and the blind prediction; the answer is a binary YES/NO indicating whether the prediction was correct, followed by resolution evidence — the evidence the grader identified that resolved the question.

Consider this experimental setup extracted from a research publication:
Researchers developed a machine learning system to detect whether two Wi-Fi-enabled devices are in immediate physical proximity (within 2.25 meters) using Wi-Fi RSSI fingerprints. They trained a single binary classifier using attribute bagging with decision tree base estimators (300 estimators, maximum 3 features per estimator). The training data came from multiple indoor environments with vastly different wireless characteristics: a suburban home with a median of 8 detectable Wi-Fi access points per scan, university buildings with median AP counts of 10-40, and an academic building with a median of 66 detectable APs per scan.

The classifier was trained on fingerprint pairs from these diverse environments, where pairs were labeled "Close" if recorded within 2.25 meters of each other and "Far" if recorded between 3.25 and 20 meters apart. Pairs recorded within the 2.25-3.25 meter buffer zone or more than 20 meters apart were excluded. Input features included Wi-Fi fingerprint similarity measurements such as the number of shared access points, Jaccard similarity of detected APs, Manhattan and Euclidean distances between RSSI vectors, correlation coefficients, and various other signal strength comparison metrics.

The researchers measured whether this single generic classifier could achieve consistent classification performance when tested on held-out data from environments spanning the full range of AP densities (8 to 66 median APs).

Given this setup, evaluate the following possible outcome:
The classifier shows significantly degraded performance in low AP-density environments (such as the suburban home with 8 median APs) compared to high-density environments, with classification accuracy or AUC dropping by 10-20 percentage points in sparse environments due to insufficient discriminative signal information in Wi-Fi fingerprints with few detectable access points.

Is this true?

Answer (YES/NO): NO